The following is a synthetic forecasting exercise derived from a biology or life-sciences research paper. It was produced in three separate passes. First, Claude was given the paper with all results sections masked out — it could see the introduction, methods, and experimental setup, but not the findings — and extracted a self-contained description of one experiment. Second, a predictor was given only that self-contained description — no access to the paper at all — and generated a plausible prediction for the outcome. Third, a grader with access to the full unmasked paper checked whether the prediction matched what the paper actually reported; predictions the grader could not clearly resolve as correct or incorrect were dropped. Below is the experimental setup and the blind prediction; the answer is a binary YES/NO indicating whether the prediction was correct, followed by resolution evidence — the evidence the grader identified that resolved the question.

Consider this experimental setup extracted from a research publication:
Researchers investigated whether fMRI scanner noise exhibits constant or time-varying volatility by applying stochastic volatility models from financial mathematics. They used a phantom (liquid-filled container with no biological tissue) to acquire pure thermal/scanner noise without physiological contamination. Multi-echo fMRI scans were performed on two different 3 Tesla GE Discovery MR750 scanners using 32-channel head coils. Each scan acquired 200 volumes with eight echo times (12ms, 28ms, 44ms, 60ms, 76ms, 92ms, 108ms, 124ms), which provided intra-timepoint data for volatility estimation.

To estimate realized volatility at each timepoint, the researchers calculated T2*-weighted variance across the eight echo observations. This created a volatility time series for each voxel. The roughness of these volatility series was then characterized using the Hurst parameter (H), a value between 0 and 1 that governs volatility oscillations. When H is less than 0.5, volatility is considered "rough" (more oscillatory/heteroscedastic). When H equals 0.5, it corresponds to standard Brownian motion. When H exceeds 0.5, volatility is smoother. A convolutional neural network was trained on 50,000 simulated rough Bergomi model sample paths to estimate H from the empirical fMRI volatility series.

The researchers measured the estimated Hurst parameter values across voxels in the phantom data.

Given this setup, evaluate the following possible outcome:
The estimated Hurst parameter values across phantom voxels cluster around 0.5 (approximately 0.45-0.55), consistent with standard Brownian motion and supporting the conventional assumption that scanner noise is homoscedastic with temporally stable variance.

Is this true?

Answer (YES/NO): NO